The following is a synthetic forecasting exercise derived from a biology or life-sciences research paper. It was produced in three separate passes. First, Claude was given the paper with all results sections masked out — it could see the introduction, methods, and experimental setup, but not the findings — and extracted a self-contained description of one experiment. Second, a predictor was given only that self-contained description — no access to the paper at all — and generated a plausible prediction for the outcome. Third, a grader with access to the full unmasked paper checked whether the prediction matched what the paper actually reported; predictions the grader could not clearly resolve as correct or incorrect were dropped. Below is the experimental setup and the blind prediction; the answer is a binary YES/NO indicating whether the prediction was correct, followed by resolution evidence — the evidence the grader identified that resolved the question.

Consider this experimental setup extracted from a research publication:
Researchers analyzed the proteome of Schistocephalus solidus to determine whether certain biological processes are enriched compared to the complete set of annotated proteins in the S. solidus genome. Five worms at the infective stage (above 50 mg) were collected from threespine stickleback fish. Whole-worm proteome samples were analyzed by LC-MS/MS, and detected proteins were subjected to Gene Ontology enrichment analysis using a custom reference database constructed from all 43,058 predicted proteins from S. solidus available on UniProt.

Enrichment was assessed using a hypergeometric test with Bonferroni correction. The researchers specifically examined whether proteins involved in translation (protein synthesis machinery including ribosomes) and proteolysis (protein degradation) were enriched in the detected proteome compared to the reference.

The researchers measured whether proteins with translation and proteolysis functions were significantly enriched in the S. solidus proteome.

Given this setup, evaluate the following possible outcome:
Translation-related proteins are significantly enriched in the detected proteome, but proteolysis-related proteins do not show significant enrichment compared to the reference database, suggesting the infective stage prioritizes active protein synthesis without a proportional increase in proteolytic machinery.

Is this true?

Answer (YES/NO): YES